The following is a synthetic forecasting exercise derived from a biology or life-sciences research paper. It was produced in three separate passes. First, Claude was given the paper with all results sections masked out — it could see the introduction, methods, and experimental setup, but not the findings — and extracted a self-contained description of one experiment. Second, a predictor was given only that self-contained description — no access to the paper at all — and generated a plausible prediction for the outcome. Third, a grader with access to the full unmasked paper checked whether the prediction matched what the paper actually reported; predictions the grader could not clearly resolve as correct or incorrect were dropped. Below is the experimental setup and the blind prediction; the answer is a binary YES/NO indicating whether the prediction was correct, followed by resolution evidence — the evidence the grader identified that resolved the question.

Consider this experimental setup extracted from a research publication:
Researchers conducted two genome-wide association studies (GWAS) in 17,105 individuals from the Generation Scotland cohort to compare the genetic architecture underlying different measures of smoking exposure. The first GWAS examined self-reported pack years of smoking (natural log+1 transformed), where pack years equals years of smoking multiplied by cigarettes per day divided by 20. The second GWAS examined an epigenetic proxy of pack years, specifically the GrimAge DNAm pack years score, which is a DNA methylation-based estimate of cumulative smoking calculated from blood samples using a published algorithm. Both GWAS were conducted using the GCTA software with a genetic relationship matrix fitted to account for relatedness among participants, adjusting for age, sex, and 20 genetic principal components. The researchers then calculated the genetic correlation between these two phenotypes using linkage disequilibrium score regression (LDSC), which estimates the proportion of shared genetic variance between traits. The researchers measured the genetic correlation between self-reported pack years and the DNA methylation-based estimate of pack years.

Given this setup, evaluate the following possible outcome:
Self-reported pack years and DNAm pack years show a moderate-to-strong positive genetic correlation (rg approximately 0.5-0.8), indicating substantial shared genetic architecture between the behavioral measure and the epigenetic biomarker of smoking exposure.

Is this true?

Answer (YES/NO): YES